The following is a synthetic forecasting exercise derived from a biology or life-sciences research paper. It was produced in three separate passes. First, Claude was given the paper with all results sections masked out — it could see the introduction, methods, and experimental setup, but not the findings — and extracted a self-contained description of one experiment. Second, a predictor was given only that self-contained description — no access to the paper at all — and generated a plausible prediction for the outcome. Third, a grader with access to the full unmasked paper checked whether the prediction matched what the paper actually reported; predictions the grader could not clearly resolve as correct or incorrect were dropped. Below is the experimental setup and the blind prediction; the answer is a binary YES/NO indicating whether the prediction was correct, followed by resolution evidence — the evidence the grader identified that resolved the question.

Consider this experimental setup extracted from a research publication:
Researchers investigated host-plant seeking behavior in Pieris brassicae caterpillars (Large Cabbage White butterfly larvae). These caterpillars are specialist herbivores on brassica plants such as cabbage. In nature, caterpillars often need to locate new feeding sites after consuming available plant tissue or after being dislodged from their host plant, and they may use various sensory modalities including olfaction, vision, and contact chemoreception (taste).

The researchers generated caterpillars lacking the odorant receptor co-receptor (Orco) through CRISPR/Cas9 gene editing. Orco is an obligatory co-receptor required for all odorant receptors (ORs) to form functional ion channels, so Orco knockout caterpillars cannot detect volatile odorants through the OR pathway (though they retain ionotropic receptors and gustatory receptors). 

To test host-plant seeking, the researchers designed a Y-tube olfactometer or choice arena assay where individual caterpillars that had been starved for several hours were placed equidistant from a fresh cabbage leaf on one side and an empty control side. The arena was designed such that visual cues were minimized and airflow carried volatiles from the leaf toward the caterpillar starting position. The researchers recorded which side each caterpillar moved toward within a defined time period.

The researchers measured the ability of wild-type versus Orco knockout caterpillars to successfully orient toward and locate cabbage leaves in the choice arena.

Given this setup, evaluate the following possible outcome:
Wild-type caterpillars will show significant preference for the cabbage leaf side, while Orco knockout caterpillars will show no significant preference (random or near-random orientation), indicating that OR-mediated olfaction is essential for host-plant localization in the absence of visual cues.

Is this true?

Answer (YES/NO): YES